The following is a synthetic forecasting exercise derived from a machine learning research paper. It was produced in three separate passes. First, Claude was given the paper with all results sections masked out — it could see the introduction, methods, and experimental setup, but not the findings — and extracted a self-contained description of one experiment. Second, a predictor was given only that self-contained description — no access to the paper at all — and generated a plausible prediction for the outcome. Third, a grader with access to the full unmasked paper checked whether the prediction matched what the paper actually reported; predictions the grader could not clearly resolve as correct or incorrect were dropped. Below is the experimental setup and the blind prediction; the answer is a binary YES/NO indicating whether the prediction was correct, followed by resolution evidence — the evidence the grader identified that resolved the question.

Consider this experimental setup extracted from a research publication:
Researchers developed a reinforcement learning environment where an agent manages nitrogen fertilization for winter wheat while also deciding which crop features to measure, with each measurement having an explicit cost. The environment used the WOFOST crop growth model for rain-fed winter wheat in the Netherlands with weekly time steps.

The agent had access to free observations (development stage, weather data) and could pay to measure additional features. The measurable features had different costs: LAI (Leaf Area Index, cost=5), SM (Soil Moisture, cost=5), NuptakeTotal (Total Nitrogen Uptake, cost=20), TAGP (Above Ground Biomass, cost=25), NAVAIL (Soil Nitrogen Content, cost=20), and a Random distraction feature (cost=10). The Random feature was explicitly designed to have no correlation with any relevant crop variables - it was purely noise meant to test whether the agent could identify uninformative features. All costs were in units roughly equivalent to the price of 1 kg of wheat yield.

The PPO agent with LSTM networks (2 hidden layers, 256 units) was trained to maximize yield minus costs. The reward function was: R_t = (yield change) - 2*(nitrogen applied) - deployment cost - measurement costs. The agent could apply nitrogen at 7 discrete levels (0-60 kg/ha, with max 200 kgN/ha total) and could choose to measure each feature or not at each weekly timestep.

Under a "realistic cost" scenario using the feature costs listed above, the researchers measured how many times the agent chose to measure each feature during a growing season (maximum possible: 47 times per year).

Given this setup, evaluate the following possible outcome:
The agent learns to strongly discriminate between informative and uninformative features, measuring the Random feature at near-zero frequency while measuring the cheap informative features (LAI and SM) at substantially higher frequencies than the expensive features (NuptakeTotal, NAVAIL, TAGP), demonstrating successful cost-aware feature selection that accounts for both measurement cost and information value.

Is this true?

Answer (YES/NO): YES